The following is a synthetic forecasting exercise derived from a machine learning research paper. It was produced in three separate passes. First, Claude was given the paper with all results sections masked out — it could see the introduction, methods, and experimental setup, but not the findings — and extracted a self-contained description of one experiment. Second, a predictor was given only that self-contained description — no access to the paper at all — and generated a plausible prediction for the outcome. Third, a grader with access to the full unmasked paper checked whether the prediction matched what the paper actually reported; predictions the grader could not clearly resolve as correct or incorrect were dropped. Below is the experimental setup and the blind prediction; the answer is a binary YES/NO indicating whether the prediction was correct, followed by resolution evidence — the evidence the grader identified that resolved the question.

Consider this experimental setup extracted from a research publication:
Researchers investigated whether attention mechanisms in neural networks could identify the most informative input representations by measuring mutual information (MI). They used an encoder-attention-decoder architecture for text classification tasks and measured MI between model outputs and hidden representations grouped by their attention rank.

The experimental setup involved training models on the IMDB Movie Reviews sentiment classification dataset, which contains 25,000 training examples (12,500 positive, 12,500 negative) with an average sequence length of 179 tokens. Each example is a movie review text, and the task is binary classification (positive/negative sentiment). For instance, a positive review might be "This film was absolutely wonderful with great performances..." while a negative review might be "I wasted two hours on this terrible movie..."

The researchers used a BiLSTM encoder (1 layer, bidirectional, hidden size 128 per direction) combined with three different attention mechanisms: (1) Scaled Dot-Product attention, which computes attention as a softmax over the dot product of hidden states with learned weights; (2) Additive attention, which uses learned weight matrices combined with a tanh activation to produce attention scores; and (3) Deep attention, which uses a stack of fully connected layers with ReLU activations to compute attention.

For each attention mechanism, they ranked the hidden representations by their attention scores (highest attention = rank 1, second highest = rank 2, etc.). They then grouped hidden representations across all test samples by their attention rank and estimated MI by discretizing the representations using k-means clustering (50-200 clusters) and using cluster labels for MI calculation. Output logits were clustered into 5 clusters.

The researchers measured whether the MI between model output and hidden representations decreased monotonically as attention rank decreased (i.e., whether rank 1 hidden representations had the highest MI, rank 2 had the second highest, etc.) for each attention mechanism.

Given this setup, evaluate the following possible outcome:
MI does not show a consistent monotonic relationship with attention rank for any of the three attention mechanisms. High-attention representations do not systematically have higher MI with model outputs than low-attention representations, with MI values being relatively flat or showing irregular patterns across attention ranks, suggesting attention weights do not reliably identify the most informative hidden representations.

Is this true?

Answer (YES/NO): NO